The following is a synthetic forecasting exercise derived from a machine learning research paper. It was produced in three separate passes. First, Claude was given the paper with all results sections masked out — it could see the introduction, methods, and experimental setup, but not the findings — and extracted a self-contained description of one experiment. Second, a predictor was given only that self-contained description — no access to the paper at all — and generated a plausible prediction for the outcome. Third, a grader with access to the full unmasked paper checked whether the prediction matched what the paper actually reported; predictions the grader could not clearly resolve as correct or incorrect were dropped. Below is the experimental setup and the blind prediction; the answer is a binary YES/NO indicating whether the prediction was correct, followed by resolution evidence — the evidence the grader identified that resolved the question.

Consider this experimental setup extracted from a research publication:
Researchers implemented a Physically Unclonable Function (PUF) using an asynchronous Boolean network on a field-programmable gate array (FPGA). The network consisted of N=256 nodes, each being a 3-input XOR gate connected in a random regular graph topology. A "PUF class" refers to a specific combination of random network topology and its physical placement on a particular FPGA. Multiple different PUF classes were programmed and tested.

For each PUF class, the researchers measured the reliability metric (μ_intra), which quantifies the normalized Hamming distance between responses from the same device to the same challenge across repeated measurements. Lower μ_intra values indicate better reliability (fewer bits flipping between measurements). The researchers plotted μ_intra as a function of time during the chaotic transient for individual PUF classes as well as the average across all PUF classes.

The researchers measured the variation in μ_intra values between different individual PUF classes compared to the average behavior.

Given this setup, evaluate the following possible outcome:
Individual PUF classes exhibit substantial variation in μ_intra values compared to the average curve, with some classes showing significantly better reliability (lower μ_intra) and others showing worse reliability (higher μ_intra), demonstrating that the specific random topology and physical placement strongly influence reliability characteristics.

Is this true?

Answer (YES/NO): NO